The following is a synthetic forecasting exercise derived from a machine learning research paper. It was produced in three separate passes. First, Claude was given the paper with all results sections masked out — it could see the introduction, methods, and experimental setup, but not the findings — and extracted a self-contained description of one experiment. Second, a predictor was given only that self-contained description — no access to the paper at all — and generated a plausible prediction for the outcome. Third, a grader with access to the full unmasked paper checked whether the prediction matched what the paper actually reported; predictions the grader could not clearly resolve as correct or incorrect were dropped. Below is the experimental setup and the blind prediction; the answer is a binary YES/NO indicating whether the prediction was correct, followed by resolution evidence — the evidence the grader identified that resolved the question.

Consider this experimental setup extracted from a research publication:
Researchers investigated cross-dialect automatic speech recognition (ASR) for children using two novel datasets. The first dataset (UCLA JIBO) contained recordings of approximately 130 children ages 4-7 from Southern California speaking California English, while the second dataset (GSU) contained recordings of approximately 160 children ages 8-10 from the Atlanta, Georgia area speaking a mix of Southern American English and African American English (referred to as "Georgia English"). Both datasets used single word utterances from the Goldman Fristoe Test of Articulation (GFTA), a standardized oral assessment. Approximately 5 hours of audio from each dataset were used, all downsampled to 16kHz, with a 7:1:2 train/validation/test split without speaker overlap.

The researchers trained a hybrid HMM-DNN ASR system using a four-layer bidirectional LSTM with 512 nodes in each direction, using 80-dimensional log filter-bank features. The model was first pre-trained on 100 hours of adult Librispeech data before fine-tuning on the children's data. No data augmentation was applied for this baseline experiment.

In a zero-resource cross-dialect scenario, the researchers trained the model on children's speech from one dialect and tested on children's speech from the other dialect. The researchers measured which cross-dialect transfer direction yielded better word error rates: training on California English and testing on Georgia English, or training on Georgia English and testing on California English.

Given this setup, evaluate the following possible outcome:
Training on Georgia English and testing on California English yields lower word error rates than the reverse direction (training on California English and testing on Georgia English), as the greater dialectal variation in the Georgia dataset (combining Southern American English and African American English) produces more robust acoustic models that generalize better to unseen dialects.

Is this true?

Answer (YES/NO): NO